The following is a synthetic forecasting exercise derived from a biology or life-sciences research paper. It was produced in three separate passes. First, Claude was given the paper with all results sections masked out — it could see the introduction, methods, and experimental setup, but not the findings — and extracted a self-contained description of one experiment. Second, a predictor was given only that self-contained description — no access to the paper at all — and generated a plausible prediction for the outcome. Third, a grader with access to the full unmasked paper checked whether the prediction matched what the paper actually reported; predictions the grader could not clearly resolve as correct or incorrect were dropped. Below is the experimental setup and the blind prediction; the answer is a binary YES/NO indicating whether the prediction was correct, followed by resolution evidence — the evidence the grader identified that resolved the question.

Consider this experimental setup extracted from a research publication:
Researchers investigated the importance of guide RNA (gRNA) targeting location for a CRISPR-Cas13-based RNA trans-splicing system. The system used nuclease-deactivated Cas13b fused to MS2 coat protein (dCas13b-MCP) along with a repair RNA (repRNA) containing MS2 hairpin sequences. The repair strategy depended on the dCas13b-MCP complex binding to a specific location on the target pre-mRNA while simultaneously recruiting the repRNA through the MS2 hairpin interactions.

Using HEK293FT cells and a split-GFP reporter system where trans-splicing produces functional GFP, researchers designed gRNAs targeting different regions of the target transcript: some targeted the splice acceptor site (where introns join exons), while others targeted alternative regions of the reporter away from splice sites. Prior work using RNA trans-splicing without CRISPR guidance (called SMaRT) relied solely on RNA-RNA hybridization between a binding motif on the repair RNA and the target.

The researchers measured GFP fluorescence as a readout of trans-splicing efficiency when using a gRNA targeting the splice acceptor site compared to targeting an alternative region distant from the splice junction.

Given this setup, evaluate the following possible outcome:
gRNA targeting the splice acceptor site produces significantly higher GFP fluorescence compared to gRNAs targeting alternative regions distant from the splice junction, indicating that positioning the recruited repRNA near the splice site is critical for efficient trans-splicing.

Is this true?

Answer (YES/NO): YES